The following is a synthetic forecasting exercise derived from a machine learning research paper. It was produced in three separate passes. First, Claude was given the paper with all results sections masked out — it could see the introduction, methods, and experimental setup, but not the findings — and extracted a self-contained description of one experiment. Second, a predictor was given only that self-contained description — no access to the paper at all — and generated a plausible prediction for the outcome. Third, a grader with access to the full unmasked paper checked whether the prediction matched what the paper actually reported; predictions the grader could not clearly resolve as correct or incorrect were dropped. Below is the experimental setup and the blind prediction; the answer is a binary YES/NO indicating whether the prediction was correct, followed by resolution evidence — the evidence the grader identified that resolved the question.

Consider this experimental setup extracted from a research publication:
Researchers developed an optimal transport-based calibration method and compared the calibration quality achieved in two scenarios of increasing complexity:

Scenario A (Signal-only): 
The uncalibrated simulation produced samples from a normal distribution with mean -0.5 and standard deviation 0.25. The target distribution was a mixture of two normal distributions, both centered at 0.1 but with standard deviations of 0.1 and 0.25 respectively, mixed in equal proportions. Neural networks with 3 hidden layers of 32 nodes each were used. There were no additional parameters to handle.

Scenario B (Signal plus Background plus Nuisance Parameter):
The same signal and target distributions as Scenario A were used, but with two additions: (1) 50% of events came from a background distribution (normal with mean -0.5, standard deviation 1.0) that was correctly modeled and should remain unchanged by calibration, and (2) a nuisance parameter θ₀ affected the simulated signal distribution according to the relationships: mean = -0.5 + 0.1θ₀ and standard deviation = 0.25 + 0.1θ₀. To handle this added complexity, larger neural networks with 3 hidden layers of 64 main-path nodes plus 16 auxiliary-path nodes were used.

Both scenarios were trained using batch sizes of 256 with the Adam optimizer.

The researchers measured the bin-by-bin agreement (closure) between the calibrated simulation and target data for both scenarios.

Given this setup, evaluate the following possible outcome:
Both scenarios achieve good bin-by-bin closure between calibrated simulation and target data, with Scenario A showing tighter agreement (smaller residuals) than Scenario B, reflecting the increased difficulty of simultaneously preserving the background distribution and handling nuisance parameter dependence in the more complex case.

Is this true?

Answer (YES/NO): YES